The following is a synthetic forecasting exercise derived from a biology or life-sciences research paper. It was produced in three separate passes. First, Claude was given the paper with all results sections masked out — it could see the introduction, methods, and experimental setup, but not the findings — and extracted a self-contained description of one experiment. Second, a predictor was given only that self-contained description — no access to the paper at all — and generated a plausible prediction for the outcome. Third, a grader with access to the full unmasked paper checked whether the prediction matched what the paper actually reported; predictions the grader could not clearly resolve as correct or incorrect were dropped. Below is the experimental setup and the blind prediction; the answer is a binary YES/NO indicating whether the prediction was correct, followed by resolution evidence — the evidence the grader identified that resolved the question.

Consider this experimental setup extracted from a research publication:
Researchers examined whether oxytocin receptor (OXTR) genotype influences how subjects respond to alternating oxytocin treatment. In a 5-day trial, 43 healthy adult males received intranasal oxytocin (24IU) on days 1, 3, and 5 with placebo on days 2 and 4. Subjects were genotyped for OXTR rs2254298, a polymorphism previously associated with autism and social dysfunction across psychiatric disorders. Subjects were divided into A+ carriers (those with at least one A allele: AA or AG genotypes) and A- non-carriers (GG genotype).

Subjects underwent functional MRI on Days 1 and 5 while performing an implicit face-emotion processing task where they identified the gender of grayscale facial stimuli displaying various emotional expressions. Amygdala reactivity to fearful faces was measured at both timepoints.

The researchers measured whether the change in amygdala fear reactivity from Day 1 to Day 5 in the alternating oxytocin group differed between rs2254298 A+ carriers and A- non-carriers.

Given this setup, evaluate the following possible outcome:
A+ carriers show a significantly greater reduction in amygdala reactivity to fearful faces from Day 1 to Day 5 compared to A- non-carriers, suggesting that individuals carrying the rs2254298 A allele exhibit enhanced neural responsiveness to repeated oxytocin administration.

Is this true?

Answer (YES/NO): NO